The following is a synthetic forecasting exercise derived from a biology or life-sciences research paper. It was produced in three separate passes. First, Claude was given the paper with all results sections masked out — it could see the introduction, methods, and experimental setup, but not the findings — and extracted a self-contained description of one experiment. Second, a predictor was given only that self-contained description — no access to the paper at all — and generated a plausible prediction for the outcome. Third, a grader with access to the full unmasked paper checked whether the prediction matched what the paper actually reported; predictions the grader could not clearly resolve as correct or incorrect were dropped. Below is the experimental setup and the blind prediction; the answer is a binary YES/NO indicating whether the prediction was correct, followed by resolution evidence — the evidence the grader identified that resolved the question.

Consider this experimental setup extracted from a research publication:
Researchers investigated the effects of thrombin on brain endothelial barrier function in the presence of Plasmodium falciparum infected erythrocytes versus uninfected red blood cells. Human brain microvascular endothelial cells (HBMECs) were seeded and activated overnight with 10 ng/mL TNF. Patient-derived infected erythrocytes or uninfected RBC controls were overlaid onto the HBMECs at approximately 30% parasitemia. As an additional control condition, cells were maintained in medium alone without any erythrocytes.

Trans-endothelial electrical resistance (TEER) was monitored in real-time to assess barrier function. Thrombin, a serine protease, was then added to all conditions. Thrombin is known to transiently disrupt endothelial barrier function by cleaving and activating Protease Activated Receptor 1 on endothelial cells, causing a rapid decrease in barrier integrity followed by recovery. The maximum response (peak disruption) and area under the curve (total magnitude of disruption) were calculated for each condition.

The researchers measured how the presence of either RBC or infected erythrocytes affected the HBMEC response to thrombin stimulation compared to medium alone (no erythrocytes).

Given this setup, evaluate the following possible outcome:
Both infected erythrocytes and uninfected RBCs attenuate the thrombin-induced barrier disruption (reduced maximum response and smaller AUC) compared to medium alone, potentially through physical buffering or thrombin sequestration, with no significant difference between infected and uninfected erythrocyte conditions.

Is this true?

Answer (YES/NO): YES